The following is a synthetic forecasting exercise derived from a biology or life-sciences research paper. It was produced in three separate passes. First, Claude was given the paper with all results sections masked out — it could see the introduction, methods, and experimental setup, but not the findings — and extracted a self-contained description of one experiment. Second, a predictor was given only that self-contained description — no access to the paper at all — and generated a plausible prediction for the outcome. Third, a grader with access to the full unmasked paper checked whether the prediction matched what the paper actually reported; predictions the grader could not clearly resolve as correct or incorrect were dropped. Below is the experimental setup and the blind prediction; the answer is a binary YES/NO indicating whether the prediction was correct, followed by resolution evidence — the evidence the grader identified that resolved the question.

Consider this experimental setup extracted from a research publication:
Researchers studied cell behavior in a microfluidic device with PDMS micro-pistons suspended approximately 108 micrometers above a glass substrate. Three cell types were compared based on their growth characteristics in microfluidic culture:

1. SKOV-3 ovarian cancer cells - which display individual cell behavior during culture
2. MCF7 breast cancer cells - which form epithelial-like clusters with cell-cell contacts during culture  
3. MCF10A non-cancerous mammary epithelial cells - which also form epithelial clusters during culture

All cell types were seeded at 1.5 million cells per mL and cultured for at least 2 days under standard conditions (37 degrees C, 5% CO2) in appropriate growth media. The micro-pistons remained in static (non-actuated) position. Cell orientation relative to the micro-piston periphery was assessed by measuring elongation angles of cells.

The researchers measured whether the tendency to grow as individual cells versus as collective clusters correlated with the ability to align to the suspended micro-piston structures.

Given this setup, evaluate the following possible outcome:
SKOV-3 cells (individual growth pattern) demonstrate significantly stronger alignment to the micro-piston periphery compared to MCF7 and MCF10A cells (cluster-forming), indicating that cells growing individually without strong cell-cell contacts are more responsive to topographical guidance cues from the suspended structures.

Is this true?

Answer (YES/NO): YES